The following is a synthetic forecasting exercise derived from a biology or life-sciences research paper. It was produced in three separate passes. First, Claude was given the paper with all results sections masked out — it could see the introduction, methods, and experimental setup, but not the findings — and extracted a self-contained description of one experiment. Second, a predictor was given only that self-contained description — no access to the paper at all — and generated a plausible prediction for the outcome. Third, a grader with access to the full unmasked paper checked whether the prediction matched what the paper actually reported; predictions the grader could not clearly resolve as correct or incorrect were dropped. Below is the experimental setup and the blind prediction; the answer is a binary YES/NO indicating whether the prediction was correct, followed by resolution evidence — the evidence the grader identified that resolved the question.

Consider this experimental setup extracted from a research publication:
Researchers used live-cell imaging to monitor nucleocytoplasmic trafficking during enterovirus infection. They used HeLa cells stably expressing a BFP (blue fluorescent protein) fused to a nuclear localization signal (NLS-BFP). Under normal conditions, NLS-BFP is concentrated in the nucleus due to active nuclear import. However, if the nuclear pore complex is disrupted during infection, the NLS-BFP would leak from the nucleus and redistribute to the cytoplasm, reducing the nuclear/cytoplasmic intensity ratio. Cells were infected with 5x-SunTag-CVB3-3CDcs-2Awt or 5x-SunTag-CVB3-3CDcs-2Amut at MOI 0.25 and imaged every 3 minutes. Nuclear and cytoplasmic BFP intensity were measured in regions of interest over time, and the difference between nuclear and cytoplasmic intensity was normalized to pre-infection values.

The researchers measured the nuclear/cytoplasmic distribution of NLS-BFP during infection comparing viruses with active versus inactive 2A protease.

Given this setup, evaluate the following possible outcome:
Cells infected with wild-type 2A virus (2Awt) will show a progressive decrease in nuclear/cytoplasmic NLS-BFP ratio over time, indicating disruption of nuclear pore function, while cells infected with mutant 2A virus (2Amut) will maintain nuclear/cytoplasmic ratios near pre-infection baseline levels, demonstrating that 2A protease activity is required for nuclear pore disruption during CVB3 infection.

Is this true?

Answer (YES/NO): YES